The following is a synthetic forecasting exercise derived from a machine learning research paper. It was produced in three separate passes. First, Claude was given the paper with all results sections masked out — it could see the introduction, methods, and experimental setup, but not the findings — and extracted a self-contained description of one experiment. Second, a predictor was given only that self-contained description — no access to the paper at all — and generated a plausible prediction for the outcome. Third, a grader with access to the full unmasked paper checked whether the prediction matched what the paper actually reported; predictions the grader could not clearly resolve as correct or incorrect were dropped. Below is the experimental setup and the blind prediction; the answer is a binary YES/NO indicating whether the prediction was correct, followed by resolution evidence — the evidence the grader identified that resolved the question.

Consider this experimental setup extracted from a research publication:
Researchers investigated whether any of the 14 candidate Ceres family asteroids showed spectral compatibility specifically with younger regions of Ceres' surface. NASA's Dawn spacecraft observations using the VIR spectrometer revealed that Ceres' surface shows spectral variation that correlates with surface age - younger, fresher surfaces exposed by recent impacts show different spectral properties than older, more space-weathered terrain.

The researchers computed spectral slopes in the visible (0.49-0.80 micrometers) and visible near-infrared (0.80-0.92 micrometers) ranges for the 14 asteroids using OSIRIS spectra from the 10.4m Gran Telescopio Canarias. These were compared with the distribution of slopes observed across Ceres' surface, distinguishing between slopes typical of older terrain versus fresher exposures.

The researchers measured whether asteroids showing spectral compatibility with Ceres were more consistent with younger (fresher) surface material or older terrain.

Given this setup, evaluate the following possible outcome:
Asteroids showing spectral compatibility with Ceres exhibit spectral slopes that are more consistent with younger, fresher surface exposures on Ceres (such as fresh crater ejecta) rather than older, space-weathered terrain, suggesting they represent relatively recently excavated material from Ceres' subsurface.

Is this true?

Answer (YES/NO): NO